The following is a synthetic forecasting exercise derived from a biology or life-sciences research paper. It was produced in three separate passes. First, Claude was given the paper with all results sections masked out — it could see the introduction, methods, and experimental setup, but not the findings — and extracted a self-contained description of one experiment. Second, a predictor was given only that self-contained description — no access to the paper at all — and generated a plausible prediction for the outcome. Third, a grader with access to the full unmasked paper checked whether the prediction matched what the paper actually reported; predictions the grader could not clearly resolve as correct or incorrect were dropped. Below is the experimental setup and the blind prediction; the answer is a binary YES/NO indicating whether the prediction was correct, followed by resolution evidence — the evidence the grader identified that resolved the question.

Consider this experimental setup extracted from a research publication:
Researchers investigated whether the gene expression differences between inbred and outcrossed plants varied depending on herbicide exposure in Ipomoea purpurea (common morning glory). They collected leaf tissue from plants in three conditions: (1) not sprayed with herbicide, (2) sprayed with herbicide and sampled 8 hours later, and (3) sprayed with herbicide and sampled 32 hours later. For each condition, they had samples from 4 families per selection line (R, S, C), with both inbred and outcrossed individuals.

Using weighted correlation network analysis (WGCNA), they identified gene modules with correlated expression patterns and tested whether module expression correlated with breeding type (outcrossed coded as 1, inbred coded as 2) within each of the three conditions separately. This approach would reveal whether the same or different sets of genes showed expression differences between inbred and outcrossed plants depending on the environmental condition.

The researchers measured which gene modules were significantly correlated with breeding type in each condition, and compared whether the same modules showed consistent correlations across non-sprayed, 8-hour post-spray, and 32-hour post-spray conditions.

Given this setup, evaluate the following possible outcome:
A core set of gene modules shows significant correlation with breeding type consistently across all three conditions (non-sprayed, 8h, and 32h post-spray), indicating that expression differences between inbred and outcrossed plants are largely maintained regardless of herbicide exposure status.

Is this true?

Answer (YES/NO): NO